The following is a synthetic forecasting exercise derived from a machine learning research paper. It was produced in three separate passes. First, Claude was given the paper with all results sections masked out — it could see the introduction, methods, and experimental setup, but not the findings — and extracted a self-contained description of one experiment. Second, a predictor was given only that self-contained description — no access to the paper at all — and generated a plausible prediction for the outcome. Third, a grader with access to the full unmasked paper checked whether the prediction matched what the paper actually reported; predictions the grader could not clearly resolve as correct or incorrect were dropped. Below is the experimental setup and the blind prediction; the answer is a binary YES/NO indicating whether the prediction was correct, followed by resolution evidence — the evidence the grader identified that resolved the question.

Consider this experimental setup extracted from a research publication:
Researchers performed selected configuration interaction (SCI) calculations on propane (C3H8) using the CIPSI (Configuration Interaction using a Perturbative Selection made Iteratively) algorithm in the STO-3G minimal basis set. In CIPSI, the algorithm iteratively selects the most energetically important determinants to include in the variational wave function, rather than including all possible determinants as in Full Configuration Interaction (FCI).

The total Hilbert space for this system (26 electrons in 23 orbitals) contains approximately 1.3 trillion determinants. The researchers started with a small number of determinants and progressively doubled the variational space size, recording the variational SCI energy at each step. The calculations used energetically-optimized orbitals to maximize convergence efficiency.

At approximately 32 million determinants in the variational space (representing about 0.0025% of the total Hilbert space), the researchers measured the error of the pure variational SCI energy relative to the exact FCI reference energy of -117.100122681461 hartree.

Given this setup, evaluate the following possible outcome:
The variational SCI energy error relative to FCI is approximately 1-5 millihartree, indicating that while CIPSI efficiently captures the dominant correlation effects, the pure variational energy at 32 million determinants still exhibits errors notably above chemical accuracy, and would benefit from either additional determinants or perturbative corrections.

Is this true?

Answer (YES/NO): NO